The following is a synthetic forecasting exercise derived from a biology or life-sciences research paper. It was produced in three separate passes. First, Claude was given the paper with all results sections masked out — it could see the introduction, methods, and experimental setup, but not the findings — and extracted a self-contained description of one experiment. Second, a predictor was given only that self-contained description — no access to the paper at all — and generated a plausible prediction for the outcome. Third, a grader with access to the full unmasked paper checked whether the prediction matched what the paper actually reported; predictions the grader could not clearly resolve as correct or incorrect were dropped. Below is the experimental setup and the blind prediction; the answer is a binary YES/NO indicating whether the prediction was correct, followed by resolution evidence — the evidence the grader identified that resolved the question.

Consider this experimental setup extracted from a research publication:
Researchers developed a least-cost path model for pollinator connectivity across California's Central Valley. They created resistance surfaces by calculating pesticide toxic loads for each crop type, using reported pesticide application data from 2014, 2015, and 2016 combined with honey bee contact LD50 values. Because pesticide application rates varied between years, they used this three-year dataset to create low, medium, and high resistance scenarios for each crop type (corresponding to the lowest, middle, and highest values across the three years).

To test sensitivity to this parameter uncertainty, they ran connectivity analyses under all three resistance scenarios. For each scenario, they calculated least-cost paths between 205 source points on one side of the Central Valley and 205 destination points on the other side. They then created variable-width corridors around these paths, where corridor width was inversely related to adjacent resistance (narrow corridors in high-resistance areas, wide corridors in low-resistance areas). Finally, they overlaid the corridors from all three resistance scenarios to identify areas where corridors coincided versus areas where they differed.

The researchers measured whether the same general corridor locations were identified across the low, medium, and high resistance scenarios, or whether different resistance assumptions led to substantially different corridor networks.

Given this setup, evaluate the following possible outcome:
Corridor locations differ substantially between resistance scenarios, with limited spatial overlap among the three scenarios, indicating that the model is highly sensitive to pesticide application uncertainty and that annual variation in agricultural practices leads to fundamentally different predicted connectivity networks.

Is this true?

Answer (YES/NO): NO